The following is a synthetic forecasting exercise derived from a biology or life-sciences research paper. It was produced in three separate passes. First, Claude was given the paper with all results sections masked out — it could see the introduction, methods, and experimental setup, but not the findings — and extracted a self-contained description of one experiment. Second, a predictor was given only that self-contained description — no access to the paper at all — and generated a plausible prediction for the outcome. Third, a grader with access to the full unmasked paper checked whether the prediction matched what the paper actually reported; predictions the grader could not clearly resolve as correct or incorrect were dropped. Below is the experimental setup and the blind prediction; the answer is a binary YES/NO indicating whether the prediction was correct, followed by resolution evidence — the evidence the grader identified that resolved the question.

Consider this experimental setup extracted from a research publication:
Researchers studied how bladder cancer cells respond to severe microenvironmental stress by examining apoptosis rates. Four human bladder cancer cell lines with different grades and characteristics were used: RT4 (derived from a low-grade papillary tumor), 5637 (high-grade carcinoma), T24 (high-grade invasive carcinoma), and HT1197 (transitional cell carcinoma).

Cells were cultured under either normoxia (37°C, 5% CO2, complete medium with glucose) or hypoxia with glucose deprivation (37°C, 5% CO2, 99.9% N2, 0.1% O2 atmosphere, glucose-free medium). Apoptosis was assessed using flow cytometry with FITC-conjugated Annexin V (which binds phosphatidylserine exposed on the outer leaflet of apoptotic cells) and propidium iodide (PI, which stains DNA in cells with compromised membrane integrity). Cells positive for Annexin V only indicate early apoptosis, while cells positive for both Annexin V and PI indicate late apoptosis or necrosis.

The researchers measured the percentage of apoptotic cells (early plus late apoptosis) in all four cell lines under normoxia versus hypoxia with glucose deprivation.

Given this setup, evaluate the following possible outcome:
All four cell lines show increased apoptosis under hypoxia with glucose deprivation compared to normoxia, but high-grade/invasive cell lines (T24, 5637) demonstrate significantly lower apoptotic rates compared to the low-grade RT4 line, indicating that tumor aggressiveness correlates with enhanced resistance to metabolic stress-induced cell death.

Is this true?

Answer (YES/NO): NO